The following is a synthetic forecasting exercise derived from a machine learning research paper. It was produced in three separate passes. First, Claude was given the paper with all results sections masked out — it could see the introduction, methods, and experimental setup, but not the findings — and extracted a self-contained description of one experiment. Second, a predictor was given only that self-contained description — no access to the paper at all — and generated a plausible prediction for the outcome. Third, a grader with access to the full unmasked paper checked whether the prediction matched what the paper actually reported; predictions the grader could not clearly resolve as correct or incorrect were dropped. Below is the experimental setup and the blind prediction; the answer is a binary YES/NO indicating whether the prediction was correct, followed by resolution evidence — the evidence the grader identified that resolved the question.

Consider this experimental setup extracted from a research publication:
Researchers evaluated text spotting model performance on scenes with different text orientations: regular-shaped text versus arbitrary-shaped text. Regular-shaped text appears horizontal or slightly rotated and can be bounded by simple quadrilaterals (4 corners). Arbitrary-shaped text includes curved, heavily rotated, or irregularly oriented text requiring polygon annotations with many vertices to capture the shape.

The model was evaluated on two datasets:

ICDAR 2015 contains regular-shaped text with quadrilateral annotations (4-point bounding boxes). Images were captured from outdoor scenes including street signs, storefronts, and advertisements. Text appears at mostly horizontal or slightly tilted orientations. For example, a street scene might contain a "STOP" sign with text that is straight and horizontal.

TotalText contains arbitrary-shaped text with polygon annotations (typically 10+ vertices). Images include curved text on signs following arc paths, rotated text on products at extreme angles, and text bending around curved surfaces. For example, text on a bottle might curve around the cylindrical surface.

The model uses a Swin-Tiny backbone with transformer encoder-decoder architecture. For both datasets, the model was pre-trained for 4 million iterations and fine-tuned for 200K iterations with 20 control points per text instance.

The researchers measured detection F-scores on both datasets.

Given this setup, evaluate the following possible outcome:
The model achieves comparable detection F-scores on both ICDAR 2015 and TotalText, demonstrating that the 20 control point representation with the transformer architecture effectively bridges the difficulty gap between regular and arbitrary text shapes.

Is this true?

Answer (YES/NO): NO